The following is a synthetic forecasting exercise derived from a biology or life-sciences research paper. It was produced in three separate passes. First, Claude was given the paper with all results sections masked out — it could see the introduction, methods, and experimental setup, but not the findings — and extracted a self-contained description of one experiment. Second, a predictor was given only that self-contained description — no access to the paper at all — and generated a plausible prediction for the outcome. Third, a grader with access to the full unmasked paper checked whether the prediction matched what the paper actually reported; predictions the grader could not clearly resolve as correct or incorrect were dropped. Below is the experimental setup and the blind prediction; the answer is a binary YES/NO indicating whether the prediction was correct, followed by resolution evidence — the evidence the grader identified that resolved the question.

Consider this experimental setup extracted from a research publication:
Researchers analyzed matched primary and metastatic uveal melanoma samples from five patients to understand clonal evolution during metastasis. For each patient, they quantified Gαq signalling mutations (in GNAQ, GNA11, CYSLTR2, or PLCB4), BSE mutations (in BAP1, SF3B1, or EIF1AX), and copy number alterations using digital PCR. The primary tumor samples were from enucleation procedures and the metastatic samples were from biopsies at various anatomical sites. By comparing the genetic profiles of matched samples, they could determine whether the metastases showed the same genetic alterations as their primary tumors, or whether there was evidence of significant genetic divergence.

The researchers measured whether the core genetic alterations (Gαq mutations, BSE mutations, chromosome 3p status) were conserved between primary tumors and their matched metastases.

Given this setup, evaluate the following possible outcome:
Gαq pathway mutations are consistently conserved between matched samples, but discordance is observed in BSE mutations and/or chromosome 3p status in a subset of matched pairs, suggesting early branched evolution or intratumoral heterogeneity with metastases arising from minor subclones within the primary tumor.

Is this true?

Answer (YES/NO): NO